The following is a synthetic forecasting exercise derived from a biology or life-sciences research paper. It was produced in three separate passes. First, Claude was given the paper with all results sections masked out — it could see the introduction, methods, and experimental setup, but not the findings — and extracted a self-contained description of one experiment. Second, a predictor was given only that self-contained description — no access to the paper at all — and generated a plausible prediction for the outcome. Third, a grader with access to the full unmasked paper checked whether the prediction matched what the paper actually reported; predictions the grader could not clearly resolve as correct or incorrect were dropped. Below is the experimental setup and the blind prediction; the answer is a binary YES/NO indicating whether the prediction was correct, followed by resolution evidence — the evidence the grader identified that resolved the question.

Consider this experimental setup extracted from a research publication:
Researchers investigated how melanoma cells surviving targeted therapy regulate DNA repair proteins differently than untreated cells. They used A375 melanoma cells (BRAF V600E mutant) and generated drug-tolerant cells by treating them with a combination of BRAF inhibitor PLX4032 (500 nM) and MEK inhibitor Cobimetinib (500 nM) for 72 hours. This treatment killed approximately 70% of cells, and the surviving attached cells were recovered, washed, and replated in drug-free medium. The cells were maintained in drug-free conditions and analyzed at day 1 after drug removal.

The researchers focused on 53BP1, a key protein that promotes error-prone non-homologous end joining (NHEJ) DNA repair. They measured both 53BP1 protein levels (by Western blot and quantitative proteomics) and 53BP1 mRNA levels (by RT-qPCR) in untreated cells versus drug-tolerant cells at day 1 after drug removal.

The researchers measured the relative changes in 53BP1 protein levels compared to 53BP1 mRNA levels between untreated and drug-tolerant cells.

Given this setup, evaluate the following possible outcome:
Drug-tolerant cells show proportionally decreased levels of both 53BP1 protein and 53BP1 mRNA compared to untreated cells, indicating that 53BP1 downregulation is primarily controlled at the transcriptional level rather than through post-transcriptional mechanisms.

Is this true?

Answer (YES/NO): NO